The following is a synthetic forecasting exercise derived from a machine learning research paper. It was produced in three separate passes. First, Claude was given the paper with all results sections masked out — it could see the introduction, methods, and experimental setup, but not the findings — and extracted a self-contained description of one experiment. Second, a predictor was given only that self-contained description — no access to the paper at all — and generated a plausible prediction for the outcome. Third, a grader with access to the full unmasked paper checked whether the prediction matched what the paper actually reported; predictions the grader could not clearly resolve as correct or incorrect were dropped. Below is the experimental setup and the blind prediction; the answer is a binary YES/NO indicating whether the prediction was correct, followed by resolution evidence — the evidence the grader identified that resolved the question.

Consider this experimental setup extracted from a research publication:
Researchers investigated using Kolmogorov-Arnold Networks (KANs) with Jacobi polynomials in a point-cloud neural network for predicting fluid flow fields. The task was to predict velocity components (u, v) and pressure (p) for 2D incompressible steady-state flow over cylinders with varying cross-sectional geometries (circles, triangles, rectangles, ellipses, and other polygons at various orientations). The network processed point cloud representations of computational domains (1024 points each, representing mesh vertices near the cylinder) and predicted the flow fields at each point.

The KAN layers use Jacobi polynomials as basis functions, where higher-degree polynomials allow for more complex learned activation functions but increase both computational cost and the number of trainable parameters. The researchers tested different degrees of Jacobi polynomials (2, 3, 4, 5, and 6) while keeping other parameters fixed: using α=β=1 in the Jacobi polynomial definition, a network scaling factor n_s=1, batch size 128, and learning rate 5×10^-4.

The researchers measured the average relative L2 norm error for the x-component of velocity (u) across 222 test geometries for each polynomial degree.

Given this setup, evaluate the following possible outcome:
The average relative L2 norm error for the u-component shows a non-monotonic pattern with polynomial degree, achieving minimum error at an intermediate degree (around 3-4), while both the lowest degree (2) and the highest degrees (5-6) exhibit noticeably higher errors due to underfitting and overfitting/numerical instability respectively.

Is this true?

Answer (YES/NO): NO